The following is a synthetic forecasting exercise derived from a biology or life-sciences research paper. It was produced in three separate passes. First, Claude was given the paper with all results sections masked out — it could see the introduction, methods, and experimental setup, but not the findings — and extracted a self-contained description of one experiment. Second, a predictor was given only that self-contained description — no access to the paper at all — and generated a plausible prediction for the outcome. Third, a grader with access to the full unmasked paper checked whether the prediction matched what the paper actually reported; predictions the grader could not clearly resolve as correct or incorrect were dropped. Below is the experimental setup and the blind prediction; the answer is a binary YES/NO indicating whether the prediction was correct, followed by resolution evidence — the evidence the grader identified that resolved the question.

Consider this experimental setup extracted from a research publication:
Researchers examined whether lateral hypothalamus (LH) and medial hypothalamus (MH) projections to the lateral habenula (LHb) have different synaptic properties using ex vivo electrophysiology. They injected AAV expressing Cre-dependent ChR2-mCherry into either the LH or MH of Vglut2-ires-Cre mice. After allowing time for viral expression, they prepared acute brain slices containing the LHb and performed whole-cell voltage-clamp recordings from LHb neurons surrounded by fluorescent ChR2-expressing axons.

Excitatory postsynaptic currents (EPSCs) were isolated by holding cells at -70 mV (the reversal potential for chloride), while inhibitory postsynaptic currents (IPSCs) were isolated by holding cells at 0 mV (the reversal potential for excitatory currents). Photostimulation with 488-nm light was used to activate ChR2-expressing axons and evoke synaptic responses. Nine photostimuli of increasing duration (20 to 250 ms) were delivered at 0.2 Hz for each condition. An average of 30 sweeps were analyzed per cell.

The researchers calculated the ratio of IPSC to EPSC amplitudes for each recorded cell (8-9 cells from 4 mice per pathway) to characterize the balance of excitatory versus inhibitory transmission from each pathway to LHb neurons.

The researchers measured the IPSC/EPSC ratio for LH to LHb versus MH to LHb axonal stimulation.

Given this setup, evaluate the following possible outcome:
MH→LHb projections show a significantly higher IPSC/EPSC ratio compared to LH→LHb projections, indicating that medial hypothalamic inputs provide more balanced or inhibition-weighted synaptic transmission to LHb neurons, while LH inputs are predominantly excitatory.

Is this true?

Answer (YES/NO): YES